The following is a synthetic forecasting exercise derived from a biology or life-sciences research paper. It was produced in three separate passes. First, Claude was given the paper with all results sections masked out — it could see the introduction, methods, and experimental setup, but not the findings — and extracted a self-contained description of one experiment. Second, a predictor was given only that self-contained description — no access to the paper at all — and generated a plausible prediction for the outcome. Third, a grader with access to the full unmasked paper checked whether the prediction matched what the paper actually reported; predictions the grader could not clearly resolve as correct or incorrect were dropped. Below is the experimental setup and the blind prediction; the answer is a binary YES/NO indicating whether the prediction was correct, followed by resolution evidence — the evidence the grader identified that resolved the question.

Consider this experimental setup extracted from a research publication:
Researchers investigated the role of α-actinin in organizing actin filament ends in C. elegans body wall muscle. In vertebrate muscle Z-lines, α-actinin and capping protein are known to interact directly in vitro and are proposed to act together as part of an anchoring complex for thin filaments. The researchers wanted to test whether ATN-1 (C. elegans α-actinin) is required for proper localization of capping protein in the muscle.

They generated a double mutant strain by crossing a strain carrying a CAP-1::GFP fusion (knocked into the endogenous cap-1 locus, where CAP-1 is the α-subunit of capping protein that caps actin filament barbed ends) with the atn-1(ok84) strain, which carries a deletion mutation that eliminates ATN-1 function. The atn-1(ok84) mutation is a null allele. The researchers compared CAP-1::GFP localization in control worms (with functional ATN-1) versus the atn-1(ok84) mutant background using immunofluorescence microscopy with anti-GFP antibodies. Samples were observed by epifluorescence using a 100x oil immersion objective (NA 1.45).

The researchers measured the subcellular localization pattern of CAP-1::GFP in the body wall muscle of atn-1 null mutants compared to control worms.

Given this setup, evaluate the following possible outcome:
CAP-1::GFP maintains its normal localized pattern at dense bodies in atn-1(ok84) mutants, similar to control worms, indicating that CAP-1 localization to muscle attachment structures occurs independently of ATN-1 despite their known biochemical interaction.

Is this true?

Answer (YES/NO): NO